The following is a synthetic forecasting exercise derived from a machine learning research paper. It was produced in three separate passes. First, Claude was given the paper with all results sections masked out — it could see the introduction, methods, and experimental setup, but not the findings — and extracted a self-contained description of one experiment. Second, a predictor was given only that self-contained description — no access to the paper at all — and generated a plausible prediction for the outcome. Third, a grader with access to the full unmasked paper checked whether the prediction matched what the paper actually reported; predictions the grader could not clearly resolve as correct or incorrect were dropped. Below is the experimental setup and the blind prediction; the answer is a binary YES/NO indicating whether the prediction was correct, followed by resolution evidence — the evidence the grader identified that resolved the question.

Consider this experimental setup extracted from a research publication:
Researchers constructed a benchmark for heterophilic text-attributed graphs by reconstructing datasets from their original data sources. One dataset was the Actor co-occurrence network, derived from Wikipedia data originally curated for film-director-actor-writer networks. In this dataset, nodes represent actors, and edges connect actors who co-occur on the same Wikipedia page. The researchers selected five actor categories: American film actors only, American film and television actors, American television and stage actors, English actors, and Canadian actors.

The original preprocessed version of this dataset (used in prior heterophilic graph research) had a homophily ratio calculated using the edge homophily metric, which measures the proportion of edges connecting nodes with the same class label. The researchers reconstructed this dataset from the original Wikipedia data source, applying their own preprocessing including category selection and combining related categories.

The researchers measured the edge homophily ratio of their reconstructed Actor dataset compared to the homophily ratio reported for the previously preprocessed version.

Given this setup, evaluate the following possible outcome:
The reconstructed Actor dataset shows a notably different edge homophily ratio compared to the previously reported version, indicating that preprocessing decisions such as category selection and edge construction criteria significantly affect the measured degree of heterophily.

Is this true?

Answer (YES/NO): YES